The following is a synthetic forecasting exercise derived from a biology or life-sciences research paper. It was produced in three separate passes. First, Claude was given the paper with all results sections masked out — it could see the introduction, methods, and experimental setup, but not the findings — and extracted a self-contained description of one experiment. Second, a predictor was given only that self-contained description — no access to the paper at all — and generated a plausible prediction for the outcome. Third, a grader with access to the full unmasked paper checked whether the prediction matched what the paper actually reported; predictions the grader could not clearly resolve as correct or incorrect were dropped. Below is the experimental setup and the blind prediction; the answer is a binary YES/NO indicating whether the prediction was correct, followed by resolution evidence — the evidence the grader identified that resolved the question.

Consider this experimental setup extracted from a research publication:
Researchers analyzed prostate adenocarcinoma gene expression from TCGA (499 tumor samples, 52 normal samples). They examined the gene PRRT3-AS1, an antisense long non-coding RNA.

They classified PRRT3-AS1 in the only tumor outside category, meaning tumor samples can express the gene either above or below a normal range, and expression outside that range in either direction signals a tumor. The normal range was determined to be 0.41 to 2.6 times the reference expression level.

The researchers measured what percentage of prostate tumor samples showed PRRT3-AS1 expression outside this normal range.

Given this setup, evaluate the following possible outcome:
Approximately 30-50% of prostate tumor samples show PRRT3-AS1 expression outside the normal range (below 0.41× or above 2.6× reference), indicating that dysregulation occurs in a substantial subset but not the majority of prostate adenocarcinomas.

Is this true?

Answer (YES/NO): NO